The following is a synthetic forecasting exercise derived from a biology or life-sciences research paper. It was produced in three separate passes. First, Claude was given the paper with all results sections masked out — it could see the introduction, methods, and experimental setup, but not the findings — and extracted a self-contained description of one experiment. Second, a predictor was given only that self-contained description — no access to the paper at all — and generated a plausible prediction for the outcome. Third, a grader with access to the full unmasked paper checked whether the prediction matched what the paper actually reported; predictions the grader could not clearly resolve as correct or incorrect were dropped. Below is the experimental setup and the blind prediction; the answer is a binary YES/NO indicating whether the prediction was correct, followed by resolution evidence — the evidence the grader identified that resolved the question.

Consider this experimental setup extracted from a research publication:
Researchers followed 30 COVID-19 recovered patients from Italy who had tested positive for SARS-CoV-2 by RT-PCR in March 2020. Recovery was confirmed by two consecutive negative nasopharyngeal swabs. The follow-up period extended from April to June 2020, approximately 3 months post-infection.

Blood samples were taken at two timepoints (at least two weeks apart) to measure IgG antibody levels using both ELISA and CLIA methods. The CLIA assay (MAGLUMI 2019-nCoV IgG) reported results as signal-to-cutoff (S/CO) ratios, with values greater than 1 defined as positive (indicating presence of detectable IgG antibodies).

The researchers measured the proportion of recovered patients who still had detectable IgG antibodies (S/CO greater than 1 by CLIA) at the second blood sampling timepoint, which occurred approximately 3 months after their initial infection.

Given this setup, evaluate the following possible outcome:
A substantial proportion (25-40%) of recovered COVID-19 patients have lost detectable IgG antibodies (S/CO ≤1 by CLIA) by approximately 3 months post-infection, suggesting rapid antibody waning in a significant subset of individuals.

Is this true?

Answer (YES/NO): YES